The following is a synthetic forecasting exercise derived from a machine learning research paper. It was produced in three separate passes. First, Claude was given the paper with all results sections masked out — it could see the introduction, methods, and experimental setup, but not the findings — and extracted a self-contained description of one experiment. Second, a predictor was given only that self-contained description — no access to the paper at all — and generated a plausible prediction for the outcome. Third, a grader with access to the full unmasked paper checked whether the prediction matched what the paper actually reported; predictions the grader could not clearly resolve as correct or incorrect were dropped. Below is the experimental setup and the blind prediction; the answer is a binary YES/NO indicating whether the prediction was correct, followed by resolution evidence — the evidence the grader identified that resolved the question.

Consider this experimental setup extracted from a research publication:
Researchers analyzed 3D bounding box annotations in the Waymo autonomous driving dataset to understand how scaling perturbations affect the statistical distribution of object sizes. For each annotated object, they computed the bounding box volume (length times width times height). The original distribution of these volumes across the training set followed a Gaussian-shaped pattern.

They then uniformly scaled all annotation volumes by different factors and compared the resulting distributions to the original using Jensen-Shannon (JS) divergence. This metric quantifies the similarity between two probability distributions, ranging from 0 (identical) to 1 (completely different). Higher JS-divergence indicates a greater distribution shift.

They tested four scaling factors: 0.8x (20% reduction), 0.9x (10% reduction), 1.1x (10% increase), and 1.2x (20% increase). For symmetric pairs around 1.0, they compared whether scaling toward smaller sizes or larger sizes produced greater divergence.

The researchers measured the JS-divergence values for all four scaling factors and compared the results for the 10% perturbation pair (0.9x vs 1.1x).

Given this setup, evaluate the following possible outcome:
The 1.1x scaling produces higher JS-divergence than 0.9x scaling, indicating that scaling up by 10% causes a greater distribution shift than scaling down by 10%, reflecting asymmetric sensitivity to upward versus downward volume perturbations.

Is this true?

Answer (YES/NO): YES